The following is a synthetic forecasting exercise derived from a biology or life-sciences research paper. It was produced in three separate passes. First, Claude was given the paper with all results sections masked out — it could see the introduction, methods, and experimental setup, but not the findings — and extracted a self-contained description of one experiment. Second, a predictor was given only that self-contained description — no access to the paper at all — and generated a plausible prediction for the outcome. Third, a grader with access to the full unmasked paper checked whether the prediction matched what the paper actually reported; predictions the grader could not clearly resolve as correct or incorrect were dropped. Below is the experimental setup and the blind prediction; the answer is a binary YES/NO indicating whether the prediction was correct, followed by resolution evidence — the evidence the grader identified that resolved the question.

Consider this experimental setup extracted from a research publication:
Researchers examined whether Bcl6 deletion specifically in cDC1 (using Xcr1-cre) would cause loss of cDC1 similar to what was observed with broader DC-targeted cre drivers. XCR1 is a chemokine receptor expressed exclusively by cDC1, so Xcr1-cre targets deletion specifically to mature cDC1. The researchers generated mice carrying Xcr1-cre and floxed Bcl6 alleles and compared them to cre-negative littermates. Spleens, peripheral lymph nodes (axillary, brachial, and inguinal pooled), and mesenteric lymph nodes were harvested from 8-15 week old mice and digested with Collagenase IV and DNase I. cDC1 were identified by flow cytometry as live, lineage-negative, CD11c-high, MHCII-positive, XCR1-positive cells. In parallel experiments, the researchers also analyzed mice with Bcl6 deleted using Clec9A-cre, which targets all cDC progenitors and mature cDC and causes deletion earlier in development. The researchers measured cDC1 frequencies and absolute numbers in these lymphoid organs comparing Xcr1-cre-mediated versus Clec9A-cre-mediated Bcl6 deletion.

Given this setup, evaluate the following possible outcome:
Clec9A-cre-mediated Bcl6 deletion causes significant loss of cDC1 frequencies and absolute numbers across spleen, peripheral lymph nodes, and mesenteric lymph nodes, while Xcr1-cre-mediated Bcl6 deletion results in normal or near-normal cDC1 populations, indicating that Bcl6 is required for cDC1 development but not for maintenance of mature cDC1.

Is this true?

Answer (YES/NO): NO